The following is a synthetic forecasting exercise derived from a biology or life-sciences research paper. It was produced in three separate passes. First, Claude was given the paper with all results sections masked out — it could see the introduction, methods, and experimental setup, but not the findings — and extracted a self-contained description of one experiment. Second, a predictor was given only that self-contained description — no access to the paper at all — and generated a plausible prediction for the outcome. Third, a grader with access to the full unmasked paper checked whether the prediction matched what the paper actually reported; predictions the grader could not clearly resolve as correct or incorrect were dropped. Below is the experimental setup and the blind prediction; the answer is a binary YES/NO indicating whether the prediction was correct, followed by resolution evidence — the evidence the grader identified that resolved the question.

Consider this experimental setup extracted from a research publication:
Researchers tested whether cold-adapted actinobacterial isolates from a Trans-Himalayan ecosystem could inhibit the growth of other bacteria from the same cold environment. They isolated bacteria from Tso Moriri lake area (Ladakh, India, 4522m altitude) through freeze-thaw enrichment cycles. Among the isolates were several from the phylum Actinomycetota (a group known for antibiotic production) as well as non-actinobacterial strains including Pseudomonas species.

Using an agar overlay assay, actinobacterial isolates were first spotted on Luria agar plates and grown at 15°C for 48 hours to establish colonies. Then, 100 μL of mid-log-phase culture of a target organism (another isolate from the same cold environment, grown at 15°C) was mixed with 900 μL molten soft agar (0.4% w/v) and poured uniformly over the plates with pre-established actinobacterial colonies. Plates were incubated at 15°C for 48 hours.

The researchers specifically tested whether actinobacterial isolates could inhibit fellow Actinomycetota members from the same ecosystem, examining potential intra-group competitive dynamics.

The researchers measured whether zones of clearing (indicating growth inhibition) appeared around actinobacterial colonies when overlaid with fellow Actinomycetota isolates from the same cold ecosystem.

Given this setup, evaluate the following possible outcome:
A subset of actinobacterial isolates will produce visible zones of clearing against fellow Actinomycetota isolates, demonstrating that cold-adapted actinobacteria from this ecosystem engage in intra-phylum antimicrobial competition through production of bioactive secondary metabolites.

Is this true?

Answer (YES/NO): YES